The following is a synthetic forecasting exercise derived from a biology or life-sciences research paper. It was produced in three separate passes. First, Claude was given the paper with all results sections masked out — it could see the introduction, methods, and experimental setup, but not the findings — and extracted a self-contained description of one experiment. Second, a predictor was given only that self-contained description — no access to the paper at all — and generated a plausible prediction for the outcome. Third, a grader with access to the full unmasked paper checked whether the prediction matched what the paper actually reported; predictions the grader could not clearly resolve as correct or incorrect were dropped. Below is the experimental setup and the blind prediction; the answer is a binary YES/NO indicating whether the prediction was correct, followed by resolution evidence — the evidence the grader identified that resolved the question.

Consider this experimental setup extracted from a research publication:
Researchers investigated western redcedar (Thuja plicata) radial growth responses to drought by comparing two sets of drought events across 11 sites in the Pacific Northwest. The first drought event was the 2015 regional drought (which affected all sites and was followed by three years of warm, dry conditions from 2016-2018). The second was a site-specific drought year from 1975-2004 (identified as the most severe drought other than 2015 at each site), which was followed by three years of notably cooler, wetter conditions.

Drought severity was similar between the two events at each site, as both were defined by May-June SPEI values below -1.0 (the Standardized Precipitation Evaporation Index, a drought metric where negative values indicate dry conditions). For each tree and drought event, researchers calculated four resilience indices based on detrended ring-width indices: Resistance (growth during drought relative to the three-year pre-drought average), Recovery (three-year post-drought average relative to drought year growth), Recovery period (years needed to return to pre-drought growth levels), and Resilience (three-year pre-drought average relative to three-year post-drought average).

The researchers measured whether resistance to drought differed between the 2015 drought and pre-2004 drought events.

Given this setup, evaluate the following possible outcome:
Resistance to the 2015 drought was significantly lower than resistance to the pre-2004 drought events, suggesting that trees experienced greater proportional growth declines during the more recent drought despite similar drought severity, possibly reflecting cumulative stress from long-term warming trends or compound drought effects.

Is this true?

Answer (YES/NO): NO